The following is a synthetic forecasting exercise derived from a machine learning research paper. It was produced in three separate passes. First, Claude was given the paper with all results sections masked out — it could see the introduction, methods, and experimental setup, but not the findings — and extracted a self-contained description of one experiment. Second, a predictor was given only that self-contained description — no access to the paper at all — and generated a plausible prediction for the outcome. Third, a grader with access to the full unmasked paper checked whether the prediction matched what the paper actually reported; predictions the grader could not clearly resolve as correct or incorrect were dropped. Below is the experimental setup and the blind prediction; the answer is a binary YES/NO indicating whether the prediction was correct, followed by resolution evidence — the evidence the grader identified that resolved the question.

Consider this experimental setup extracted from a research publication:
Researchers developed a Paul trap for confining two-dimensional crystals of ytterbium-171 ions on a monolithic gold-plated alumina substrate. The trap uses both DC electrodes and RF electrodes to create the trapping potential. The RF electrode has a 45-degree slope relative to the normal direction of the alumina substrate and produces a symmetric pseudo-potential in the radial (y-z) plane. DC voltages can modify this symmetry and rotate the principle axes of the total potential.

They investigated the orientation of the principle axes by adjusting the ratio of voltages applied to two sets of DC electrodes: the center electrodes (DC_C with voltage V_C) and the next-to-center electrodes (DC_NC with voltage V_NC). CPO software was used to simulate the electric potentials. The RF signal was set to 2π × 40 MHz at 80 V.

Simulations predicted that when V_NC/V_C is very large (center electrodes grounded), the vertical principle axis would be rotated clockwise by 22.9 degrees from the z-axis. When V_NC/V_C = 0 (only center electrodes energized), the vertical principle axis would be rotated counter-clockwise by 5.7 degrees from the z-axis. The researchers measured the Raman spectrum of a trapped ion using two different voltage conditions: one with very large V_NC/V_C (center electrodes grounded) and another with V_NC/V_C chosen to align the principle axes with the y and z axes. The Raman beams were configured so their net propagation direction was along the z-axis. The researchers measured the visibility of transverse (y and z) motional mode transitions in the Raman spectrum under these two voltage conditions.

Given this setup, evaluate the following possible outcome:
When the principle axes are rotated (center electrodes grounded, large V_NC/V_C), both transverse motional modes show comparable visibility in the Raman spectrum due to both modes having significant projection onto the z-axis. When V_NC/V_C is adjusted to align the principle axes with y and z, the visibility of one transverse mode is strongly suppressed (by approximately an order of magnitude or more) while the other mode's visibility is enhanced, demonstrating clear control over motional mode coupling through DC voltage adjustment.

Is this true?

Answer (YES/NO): NO